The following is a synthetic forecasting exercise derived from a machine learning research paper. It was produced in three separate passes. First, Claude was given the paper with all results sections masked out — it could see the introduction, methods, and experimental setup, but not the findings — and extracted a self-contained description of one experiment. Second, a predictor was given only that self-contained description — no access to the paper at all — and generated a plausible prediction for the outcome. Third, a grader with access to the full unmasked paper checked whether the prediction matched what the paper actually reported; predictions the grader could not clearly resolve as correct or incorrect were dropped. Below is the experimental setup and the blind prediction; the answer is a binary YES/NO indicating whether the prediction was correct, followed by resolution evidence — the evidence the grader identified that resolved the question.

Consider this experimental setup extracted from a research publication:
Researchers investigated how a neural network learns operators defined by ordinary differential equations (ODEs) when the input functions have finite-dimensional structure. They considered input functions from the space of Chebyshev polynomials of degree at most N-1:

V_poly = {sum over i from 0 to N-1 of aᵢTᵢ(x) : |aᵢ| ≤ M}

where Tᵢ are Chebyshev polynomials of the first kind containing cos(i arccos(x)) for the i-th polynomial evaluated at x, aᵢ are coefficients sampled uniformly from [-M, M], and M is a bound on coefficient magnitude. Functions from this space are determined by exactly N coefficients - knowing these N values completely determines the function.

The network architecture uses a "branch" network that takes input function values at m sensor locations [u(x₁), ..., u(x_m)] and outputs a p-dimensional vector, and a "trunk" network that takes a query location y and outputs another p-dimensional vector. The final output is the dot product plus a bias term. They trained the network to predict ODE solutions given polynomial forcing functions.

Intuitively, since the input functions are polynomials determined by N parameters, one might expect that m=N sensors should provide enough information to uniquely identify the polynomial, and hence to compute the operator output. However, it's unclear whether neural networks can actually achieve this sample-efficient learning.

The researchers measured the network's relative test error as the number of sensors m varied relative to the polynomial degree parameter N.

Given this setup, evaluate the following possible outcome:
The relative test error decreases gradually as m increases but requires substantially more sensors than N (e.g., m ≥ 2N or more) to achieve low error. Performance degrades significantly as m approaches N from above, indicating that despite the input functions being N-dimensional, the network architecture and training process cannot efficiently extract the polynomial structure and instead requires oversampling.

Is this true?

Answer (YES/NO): NO